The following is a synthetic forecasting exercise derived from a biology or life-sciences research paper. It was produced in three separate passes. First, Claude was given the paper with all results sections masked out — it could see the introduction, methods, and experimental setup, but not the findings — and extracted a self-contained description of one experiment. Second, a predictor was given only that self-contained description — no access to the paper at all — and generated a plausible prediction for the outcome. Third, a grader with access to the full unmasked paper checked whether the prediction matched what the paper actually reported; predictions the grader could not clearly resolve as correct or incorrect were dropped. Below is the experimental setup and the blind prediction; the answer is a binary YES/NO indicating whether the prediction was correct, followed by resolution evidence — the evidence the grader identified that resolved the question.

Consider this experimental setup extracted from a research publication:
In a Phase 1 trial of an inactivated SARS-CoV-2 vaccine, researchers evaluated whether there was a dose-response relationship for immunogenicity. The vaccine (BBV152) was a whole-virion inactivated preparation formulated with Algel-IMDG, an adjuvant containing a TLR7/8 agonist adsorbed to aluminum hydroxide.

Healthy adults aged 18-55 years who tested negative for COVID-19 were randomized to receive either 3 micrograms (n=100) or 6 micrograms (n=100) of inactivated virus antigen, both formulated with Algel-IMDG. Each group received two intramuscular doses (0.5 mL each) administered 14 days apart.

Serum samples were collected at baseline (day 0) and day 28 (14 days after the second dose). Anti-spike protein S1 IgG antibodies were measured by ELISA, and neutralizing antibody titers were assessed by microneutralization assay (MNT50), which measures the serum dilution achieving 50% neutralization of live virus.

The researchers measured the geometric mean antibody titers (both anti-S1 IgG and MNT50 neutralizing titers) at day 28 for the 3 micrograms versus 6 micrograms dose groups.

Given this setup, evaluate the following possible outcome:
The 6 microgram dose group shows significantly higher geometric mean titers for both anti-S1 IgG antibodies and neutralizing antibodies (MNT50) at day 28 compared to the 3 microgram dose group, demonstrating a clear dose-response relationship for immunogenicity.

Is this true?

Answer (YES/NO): NO